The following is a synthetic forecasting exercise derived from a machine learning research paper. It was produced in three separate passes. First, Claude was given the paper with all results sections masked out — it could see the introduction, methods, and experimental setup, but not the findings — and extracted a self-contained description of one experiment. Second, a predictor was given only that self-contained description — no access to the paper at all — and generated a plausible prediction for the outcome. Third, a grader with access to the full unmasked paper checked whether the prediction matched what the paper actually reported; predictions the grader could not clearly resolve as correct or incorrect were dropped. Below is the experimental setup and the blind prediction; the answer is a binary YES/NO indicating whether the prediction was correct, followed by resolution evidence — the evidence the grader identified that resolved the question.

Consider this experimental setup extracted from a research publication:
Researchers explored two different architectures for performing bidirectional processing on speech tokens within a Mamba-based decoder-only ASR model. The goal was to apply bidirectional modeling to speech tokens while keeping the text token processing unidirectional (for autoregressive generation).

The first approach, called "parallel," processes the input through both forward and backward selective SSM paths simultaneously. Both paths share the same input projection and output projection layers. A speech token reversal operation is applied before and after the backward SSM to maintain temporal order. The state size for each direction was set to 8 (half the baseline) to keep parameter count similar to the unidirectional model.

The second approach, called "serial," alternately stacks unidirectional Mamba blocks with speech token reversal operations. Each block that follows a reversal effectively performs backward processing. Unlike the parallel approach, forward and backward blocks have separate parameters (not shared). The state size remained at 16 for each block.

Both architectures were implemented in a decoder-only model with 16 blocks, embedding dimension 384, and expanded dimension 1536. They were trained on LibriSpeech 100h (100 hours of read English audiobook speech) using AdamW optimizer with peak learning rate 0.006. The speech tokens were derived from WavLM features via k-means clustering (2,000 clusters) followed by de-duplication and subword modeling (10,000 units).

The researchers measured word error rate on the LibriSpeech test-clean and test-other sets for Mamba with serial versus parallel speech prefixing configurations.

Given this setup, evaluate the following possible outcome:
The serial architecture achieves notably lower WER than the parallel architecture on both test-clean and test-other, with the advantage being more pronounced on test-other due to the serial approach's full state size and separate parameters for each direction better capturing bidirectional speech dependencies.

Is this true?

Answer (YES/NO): NO